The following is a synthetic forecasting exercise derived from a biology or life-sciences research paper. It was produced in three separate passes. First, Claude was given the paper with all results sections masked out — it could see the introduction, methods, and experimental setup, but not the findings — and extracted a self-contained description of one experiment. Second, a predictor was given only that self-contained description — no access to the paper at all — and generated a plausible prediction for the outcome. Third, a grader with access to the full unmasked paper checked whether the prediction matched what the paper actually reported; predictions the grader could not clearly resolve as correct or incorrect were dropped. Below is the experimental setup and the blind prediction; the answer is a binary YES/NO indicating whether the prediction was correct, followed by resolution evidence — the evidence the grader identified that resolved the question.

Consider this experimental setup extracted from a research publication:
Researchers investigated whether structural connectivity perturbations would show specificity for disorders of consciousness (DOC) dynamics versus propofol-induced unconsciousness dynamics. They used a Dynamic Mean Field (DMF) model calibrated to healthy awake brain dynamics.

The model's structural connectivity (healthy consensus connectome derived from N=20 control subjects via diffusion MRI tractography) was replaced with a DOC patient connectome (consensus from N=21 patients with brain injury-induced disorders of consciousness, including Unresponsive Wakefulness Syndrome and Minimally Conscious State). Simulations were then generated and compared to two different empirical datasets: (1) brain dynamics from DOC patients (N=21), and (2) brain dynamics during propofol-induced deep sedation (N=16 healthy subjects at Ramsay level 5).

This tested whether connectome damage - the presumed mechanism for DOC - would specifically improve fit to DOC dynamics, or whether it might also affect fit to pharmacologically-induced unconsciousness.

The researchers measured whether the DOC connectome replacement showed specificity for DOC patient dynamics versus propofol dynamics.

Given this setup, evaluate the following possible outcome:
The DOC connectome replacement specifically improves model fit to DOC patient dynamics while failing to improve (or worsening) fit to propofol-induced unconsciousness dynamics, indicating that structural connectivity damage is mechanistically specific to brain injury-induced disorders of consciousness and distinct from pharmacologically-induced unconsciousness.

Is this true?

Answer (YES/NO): NO